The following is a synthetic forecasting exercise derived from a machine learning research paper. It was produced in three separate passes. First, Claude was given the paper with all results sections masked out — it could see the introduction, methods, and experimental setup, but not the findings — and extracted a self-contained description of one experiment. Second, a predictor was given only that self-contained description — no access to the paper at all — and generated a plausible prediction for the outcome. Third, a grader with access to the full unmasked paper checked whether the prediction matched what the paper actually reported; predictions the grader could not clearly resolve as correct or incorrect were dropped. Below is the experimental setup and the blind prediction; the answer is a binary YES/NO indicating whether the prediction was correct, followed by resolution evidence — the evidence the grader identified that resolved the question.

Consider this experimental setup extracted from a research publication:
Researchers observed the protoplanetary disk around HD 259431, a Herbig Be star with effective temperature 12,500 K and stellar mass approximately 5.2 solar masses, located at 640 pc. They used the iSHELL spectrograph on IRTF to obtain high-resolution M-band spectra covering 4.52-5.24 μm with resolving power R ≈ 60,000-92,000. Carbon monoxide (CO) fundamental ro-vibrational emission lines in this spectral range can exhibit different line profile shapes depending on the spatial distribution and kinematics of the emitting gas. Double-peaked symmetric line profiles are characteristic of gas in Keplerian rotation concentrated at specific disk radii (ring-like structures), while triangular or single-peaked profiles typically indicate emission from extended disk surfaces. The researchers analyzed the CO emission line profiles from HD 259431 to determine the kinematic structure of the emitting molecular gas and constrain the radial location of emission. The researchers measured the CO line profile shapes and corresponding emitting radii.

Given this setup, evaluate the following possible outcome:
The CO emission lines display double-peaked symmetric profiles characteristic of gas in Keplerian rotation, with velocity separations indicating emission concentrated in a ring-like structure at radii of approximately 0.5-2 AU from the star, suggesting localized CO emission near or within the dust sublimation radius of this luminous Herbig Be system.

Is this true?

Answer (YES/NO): NO